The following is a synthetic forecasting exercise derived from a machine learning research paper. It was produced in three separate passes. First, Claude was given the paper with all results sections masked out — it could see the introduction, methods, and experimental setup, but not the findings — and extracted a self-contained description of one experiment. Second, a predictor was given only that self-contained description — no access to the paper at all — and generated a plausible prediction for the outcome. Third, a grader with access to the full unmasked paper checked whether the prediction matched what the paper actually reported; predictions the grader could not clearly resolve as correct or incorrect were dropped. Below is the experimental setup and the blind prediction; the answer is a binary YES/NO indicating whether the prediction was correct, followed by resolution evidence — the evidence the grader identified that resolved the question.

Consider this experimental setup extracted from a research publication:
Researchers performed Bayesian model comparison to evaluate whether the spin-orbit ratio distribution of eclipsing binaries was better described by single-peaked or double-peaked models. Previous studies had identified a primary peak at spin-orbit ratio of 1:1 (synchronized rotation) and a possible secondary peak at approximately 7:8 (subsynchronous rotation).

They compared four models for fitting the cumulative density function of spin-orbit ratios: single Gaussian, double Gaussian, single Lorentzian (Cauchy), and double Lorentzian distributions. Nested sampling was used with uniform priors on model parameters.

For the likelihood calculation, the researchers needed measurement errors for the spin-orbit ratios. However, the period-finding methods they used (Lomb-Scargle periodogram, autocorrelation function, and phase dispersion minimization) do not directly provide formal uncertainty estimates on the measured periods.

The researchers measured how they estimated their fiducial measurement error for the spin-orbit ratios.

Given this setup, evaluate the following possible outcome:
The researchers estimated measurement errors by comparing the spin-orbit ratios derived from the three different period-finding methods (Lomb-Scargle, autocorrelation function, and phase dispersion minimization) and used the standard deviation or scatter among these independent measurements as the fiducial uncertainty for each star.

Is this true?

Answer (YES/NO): NO